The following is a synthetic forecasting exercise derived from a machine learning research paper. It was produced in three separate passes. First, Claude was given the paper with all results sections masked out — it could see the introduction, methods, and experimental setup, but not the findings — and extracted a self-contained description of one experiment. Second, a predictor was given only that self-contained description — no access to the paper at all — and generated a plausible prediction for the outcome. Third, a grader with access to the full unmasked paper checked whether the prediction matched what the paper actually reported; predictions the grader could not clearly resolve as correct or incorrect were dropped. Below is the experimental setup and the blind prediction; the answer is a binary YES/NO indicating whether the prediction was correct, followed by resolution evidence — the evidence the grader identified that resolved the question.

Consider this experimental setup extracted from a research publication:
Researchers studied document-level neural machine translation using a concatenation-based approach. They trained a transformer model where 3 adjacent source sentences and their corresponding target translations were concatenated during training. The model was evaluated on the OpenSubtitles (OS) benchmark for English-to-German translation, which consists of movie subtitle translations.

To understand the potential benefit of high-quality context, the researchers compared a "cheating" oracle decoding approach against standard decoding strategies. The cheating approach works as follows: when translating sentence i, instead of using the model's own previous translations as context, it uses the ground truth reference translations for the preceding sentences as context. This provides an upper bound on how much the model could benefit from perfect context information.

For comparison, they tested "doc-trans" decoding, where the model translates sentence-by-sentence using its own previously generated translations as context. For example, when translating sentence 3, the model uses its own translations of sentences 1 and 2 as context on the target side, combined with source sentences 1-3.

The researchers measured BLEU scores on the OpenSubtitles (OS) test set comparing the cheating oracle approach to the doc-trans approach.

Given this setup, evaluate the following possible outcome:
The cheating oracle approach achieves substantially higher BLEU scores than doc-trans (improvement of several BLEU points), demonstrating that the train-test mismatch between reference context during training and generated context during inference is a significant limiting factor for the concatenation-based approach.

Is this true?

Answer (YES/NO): NO